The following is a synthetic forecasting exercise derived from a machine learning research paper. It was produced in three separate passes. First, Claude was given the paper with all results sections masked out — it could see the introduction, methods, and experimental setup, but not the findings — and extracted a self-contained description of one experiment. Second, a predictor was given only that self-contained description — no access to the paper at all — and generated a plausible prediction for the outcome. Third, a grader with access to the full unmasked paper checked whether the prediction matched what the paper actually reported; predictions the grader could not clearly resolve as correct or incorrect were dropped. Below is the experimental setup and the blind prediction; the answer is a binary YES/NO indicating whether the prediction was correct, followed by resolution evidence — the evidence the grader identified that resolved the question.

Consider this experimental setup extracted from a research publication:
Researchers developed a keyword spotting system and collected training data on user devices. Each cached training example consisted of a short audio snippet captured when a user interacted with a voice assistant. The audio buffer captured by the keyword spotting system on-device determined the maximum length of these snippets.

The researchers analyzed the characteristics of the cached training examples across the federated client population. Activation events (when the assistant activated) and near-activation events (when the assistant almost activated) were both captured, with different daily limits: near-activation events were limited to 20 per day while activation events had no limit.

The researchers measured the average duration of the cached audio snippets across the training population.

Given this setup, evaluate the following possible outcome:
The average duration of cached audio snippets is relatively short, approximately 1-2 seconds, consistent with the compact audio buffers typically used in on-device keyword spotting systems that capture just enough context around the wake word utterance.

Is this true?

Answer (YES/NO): YES